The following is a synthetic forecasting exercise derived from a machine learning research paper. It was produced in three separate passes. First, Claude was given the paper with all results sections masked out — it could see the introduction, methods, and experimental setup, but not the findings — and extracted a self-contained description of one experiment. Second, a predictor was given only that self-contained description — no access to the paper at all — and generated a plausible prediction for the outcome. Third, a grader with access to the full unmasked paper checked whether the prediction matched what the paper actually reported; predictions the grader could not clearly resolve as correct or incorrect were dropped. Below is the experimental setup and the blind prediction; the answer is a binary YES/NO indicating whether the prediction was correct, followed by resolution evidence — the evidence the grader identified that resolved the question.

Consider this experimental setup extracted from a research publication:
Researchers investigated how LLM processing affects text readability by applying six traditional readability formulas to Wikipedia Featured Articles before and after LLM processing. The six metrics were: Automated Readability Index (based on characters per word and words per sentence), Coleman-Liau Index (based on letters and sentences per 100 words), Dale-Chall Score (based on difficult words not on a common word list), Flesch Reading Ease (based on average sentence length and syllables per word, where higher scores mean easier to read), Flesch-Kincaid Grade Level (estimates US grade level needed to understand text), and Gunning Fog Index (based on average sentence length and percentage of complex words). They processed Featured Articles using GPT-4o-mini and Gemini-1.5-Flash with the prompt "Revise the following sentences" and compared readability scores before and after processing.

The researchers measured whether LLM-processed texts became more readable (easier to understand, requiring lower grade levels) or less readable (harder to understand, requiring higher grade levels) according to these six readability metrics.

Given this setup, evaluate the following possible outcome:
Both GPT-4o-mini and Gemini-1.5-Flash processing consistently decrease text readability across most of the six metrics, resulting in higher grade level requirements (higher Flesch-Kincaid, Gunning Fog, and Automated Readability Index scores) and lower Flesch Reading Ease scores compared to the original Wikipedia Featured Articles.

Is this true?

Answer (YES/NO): YES